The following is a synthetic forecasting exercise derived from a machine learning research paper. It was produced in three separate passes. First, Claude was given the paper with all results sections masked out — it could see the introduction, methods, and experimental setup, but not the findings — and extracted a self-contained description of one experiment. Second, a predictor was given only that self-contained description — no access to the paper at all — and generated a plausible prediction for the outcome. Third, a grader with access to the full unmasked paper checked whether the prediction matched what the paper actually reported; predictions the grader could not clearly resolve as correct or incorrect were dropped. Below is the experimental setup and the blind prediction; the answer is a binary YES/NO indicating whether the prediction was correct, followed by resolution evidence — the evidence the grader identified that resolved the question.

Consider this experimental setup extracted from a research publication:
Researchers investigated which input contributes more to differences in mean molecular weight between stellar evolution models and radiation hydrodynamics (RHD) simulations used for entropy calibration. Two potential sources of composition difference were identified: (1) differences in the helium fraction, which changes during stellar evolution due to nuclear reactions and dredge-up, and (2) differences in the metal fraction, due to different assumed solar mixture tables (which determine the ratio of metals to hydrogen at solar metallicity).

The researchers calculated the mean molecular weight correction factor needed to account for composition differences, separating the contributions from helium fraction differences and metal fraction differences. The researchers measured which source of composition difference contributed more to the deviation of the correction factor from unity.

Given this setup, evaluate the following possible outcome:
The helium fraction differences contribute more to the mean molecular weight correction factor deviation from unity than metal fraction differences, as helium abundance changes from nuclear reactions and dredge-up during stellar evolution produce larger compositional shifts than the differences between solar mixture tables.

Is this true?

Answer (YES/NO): YES